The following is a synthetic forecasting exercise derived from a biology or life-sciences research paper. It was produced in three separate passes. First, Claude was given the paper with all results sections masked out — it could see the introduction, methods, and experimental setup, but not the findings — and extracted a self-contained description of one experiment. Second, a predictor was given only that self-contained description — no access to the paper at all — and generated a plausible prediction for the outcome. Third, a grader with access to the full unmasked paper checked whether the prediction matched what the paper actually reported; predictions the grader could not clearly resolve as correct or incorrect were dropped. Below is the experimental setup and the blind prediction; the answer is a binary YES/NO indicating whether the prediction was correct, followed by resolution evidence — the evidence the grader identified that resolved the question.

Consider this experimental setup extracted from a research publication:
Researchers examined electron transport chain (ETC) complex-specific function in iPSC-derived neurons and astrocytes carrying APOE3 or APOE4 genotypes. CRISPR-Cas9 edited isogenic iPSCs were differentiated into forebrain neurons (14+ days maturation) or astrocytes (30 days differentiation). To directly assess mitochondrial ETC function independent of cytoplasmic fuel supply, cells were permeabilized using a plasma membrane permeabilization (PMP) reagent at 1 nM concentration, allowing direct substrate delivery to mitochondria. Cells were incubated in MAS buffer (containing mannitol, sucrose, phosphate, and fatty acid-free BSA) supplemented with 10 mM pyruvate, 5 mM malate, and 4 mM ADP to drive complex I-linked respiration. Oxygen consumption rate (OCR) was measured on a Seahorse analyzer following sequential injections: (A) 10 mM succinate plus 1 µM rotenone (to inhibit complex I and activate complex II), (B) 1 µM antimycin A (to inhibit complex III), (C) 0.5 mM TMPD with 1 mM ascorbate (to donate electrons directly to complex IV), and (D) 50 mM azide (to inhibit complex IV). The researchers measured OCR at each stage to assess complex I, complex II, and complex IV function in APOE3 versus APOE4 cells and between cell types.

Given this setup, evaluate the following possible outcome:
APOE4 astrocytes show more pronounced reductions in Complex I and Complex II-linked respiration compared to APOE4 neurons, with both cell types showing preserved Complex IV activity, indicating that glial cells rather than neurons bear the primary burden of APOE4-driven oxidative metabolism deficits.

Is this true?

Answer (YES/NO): NO